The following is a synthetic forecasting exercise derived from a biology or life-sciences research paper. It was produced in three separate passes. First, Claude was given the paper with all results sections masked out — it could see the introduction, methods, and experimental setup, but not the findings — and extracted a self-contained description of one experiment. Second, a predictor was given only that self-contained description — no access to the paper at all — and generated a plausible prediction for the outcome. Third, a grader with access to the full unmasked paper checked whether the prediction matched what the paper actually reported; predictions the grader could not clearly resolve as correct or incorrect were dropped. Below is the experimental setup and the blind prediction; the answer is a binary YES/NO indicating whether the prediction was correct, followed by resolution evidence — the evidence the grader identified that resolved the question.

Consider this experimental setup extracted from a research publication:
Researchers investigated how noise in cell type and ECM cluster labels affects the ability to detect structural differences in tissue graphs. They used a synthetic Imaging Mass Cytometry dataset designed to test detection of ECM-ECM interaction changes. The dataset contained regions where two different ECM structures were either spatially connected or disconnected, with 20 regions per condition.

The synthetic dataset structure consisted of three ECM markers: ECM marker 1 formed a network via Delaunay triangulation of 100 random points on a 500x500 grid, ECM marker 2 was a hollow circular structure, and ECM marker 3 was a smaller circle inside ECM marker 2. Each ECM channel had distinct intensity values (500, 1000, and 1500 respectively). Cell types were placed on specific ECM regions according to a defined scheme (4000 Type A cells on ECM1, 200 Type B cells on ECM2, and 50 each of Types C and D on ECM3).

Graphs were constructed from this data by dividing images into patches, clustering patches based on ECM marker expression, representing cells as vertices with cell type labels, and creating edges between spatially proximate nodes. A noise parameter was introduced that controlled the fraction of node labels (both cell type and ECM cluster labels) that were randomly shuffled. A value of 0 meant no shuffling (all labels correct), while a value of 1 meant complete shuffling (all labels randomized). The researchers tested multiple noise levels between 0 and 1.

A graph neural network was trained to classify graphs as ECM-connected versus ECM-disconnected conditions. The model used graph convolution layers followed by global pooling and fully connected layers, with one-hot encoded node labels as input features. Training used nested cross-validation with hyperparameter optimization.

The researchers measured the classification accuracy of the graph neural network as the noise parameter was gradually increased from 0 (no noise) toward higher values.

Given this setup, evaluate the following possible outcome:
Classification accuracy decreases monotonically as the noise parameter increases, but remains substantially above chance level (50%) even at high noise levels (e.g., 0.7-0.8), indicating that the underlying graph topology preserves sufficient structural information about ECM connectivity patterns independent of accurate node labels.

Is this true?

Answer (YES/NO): NO